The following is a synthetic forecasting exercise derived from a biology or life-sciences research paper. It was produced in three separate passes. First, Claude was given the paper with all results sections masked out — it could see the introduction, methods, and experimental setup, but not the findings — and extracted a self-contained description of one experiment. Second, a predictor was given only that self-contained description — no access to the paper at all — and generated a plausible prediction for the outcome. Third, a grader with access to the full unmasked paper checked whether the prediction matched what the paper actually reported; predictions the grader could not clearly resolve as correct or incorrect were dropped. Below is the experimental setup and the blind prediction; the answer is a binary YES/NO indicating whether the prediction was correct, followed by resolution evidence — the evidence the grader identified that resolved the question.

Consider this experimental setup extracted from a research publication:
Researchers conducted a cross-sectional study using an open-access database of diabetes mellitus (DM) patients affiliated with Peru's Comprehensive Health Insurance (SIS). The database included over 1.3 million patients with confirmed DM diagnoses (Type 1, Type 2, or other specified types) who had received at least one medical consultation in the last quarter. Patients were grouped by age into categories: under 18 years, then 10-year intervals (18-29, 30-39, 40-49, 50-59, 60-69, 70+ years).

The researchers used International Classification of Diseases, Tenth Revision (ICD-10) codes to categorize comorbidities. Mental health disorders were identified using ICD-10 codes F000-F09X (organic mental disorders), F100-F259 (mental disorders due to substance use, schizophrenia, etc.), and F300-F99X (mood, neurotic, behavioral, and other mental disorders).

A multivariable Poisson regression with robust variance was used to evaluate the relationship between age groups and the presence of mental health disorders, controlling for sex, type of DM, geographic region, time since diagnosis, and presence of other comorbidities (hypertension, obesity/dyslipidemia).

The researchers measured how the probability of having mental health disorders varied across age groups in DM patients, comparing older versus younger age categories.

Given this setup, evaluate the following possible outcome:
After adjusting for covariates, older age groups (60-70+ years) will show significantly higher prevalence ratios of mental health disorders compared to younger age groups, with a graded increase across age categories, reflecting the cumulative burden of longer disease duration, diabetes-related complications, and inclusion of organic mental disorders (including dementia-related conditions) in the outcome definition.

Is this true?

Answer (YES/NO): NO